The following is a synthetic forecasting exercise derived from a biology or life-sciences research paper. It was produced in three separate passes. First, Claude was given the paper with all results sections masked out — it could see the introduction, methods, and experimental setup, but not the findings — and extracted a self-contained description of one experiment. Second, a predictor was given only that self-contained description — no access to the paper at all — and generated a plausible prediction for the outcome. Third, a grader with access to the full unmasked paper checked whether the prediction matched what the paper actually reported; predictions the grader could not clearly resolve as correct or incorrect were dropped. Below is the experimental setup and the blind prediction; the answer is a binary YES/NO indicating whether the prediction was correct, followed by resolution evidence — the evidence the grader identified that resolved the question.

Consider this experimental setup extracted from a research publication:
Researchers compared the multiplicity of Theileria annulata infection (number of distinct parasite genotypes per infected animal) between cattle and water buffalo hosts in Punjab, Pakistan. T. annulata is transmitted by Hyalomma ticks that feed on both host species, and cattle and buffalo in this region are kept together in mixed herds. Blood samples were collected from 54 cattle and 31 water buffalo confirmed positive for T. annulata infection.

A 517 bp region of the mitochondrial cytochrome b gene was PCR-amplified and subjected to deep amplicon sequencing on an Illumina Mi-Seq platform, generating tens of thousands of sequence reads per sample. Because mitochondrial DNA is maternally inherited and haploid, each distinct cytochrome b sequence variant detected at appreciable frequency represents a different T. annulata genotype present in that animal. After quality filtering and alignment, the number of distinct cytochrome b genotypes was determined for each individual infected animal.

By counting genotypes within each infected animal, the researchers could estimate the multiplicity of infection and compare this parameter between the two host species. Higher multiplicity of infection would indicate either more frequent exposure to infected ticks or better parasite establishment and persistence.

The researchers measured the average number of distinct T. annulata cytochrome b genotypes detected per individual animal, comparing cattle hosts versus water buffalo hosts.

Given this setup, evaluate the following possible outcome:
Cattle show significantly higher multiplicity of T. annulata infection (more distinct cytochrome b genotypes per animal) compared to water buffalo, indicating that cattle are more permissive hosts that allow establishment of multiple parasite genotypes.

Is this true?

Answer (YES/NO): NO